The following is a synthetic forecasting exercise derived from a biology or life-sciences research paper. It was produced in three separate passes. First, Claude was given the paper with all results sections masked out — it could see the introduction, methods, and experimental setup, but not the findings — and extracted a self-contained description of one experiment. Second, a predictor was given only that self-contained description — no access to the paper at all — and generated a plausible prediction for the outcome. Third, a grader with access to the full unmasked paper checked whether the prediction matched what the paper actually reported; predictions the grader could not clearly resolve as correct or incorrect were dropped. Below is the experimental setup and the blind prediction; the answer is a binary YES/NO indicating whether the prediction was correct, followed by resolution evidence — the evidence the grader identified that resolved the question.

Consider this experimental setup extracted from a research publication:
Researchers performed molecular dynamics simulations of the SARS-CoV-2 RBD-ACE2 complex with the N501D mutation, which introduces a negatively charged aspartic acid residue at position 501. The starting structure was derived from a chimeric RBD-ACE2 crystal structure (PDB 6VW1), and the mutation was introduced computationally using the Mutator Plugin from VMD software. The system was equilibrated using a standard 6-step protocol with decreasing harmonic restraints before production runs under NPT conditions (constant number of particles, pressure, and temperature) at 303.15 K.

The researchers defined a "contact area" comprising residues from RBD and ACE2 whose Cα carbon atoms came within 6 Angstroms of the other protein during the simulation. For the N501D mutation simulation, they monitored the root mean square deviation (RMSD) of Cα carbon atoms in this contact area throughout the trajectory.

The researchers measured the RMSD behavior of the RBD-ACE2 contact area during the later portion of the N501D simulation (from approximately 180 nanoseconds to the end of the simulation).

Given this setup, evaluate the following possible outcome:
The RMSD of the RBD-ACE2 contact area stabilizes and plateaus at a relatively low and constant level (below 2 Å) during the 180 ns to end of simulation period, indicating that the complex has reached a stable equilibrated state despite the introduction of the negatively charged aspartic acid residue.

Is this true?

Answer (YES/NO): NO